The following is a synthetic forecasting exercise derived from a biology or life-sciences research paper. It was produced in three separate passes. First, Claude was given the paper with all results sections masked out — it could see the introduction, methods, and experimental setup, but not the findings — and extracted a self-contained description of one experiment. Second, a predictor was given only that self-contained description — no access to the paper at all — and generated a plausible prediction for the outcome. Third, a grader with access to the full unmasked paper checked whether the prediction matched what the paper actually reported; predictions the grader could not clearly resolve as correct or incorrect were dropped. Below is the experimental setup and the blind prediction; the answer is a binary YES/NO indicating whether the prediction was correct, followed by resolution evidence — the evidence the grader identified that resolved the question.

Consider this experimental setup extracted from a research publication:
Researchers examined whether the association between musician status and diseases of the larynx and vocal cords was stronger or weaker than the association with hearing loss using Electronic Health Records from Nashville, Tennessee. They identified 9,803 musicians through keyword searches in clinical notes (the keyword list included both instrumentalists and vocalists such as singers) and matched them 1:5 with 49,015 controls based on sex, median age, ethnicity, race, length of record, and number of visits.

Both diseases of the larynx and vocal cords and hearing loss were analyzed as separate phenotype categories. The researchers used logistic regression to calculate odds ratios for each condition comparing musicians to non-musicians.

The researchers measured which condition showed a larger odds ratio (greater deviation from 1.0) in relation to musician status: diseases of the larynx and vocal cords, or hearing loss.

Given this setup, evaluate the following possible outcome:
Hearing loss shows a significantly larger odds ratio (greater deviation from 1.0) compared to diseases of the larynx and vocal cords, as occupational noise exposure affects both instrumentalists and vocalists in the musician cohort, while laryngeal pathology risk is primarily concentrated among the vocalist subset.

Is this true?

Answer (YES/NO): NO